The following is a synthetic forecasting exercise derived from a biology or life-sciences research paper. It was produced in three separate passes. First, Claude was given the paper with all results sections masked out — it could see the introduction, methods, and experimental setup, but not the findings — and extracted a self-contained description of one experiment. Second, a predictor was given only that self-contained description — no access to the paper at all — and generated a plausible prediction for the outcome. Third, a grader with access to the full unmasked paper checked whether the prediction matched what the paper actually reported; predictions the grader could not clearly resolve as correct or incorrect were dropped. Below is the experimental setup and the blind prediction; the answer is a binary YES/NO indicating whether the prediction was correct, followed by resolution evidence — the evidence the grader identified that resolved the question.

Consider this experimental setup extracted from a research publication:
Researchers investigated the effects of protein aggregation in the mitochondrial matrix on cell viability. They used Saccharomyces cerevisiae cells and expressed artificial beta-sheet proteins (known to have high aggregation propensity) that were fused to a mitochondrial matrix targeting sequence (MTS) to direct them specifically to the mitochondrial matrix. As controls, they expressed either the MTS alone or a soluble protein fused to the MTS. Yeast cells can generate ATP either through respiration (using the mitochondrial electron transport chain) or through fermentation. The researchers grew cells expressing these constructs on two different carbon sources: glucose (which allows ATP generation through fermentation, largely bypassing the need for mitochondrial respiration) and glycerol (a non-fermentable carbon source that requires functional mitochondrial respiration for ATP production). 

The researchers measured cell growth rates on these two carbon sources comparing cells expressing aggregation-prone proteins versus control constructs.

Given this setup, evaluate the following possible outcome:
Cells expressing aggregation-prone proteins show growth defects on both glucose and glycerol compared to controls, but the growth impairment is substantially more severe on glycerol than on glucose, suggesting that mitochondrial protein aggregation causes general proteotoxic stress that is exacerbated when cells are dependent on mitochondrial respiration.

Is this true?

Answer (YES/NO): NO